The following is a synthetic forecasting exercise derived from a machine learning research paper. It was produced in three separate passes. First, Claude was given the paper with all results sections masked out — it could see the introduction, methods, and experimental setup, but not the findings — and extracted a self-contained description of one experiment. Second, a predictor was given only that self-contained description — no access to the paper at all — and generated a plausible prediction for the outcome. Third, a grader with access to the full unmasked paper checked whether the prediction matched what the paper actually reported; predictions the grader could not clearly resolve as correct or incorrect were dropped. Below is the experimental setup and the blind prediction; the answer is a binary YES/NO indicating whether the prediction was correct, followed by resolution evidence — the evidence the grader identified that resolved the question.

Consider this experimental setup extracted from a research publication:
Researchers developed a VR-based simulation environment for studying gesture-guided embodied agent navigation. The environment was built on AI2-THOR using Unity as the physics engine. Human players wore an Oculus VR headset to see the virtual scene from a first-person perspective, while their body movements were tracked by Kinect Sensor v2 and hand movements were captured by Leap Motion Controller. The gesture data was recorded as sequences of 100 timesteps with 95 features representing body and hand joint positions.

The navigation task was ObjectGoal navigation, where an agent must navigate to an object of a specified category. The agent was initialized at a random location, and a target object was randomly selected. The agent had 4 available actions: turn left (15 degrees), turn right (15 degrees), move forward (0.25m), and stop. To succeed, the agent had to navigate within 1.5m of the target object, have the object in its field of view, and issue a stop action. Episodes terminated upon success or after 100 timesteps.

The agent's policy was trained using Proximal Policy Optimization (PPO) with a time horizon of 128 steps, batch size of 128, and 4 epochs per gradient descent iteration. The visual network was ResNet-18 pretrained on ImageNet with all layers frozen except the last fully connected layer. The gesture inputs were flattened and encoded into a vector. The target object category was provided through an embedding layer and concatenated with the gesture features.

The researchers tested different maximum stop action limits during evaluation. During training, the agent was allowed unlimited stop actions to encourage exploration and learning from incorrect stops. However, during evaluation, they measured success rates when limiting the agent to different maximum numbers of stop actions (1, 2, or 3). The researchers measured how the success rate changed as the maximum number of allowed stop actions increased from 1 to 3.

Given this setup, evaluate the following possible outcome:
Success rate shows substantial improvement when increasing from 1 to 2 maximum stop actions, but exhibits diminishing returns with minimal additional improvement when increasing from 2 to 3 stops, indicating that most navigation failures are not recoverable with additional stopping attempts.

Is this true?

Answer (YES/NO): NO